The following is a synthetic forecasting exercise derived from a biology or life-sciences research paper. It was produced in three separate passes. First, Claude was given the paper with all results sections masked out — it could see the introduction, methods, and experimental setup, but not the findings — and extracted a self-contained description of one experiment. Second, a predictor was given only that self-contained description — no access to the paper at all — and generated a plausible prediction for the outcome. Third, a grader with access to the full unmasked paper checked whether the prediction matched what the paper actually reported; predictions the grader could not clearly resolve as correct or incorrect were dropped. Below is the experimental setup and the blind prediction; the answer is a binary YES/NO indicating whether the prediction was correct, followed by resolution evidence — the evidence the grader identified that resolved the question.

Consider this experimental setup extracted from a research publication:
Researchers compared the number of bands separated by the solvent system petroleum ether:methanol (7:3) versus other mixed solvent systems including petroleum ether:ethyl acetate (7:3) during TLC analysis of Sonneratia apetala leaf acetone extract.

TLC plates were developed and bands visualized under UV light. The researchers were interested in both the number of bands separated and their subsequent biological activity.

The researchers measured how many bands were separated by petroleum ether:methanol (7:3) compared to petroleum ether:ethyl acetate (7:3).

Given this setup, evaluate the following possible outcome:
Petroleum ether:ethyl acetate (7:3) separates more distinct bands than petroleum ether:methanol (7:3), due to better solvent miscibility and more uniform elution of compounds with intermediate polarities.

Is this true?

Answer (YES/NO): YES